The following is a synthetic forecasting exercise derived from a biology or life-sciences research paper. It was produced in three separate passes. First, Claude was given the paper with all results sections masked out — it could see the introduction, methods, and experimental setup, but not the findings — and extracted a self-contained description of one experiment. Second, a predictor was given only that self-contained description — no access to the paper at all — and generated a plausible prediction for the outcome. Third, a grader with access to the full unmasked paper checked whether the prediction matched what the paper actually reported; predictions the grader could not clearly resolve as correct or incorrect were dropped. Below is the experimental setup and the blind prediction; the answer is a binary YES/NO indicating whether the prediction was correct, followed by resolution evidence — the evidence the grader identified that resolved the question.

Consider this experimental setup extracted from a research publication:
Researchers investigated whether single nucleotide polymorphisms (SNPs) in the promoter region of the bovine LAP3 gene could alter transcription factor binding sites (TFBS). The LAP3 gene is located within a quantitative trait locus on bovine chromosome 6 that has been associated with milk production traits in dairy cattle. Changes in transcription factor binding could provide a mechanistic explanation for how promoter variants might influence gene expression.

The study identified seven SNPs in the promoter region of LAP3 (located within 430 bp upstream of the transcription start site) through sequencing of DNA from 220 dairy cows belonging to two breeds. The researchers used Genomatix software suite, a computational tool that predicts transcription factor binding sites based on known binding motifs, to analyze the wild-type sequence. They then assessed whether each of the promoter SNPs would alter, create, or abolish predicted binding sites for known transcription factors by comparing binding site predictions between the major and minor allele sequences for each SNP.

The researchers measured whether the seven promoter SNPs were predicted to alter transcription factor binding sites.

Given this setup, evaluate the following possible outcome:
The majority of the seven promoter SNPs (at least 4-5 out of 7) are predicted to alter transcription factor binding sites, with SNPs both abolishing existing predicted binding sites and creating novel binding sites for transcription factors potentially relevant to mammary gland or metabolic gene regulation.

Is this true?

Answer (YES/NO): NO